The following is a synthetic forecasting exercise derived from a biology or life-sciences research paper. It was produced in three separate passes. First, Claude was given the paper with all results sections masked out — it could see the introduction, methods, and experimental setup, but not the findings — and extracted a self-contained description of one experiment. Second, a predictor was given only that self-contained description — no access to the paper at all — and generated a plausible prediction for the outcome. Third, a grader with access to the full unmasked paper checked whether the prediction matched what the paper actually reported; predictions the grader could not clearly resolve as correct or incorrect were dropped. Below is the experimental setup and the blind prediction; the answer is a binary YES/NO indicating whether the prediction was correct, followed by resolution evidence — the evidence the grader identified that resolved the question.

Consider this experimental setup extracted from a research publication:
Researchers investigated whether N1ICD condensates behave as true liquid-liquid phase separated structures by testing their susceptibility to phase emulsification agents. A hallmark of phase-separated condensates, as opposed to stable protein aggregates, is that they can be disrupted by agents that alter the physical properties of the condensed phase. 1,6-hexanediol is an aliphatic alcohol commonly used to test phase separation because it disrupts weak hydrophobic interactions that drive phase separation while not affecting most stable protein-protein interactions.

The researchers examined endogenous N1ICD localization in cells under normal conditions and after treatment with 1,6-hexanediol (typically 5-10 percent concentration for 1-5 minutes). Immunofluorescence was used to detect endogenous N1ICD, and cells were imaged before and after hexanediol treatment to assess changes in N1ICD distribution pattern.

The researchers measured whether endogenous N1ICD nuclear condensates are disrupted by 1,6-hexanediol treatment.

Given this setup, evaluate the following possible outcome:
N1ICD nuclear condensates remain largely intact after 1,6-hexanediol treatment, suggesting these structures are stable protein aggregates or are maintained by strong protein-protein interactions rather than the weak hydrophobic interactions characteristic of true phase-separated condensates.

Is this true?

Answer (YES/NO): NO